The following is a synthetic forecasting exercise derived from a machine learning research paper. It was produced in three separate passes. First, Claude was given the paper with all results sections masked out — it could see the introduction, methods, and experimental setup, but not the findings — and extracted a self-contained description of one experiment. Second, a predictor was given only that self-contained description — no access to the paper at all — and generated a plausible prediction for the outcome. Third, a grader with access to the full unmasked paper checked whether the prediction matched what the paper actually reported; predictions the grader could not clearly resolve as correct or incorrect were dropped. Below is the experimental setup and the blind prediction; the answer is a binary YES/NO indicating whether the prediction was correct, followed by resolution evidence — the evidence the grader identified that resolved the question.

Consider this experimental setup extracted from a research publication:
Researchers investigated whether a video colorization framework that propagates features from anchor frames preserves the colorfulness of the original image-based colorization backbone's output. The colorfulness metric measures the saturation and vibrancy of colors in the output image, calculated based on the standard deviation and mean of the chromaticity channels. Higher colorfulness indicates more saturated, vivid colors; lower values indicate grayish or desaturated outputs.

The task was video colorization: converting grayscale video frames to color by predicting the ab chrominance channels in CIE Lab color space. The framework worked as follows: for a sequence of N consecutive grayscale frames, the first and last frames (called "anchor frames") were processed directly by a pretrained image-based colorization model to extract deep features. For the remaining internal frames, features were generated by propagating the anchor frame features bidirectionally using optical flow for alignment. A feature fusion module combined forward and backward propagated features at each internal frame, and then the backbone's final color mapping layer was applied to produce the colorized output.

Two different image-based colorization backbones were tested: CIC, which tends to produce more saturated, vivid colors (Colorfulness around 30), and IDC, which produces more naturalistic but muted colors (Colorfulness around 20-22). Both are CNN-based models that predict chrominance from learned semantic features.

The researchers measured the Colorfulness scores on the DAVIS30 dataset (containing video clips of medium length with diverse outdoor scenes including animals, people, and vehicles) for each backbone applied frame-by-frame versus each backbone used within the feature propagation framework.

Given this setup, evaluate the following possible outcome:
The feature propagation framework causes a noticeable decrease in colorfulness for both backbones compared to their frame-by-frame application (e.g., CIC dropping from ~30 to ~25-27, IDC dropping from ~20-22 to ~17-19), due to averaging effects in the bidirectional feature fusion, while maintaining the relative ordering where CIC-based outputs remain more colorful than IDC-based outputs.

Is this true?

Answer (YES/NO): NO